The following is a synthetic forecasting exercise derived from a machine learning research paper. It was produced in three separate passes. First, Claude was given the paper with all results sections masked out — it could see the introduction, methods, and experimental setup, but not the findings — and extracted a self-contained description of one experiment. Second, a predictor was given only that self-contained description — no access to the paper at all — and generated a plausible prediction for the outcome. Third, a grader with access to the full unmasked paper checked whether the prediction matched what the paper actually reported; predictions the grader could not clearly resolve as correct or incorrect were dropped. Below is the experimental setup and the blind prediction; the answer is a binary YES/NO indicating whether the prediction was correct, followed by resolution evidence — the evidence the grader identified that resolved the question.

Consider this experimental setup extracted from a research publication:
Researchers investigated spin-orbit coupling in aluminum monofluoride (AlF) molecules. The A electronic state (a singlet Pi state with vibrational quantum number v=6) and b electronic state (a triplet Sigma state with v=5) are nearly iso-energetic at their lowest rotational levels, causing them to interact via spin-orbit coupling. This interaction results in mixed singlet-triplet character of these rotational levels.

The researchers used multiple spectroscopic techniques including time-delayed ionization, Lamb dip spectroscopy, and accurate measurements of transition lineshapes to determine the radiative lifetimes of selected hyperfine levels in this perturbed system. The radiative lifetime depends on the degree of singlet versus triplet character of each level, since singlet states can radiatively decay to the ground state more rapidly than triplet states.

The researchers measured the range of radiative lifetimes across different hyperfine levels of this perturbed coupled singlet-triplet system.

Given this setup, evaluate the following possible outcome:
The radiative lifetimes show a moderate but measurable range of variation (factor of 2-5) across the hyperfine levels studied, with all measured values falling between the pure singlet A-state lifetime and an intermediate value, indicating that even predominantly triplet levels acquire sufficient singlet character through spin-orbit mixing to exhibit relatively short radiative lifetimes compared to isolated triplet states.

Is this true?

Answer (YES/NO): NO